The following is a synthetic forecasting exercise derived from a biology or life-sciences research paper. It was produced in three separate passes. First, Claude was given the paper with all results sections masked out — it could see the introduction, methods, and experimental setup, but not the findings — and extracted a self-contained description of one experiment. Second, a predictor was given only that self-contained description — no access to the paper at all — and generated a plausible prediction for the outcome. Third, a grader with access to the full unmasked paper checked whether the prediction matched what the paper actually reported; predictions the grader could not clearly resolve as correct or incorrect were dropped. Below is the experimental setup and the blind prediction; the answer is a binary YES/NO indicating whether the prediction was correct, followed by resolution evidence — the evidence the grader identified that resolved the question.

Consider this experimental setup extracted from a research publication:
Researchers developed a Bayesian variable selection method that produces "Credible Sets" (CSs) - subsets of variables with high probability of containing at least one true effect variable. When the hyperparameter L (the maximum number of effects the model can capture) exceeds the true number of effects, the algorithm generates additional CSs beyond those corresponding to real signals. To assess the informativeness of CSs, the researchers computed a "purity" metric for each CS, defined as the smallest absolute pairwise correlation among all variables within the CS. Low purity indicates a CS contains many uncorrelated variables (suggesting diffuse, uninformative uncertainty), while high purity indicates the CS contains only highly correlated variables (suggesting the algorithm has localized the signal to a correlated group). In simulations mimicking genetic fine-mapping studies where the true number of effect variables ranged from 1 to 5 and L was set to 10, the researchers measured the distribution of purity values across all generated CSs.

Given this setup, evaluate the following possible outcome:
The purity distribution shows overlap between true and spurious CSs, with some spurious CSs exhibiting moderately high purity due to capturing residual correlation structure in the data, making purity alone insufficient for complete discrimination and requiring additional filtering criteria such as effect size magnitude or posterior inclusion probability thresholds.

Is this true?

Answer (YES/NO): NO